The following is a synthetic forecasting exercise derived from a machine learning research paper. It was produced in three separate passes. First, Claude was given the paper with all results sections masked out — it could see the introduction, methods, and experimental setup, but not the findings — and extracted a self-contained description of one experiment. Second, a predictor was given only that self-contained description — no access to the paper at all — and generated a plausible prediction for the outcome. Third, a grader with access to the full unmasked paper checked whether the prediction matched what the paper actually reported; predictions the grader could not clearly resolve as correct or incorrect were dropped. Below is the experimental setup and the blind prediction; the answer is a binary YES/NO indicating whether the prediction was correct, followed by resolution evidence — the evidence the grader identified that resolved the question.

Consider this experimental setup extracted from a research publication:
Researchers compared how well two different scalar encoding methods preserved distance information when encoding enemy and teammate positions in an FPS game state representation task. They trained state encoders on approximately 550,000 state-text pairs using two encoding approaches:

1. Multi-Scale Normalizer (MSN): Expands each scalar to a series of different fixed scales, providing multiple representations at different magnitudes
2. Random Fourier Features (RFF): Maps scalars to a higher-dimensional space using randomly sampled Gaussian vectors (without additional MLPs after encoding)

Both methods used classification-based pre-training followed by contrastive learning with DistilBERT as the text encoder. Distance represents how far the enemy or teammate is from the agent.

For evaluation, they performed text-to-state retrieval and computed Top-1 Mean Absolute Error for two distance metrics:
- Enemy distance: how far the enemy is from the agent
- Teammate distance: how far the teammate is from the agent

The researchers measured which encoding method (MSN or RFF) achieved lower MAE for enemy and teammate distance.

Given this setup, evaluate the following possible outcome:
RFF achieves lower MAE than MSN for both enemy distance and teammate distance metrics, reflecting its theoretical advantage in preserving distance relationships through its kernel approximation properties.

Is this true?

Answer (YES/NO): NO